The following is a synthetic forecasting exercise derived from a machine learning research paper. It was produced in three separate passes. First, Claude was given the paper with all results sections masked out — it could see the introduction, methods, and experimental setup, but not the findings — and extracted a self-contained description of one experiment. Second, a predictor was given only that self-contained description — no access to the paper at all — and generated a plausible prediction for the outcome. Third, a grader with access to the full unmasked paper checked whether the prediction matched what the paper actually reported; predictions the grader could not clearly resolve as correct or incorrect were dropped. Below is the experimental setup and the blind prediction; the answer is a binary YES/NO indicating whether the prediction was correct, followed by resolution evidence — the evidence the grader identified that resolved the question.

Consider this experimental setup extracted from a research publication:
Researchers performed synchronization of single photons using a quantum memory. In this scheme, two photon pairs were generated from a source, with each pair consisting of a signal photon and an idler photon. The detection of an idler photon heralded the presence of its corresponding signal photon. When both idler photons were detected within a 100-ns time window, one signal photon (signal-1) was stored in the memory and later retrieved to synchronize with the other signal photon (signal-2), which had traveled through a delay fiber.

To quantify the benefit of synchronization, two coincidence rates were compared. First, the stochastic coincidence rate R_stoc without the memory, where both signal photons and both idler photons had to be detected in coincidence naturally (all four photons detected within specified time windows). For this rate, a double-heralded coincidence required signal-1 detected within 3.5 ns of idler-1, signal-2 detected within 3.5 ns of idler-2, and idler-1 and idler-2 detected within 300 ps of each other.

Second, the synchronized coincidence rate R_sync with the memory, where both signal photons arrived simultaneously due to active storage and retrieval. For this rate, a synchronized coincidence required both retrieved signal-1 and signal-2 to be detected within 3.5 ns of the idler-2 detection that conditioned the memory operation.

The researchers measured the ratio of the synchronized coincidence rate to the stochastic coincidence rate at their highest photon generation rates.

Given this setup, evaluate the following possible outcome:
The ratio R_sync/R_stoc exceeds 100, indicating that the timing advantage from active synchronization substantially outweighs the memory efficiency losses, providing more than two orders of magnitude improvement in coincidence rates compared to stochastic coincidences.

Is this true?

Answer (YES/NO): NO